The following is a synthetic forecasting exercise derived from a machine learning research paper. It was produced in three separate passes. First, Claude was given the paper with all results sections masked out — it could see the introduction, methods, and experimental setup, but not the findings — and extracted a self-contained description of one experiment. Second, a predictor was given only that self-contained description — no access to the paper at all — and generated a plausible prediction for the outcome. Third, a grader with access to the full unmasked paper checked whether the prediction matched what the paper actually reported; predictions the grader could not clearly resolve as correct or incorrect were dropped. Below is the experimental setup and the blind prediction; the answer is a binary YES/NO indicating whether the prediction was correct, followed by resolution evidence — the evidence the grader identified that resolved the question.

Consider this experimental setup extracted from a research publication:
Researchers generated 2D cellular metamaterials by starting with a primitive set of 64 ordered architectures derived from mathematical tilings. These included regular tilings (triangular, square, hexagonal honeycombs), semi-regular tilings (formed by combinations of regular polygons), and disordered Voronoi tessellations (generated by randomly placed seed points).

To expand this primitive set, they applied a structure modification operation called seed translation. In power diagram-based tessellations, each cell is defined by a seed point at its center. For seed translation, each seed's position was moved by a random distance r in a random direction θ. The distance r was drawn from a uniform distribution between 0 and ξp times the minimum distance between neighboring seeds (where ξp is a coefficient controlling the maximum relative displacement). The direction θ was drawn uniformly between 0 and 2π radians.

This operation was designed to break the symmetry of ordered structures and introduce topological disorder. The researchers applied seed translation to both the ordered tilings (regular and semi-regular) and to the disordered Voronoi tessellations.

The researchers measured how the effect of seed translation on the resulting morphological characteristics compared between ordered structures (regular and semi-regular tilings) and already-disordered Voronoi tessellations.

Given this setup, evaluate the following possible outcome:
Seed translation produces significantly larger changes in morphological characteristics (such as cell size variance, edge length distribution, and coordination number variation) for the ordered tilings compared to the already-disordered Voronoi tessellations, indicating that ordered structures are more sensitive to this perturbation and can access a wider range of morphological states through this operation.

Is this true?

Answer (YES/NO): YES